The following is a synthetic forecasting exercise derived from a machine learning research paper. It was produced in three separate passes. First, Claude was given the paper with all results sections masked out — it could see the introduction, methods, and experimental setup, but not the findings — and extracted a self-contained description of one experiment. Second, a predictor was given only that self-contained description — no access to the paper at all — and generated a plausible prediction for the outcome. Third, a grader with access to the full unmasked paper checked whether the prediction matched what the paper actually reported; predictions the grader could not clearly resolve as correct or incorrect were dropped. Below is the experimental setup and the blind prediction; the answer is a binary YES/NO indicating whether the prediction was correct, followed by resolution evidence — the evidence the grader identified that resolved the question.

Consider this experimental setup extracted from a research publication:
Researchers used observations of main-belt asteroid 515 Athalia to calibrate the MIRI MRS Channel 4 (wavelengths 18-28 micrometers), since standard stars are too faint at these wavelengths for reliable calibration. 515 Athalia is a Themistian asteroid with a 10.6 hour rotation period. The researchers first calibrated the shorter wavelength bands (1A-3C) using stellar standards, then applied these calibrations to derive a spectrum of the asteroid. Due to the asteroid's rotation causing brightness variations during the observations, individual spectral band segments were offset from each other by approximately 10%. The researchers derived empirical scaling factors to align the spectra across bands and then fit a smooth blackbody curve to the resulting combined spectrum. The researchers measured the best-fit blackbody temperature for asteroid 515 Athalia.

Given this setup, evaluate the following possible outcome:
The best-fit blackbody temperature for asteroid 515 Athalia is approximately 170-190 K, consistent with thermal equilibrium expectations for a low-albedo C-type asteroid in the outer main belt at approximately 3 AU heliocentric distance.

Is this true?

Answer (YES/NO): NO